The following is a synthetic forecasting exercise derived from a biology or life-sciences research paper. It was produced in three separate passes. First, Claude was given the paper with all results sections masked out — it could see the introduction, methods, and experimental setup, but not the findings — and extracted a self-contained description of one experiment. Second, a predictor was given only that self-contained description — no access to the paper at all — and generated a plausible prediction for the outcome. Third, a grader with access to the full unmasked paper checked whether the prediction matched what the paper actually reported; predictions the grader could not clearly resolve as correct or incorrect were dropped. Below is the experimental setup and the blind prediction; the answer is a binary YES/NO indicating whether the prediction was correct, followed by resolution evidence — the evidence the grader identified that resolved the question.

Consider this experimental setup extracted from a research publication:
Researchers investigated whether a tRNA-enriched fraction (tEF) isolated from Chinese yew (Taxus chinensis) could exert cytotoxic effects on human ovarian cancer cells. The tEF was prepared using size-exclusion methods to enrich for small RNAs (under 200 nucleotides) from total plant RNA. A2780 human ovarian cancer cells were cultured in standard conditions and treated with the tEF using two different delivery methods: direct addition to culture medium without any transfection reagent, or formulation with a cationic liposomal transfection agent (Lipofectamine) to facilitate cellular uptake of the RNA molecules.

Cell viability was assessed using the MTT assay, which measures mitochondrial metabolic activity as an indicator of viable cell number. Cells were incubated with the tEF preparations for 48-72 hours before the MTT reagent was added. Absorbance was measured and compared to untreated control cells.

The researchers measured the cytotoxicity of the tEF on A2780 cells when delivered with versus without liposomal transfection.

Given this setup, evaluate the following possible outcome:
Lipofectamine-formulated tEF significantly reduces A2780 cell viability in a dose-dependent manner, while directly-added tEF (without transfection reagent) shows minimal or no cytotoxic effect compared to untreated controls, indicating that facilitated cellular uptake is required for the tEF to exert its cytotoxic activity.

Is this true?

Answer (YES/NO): YES